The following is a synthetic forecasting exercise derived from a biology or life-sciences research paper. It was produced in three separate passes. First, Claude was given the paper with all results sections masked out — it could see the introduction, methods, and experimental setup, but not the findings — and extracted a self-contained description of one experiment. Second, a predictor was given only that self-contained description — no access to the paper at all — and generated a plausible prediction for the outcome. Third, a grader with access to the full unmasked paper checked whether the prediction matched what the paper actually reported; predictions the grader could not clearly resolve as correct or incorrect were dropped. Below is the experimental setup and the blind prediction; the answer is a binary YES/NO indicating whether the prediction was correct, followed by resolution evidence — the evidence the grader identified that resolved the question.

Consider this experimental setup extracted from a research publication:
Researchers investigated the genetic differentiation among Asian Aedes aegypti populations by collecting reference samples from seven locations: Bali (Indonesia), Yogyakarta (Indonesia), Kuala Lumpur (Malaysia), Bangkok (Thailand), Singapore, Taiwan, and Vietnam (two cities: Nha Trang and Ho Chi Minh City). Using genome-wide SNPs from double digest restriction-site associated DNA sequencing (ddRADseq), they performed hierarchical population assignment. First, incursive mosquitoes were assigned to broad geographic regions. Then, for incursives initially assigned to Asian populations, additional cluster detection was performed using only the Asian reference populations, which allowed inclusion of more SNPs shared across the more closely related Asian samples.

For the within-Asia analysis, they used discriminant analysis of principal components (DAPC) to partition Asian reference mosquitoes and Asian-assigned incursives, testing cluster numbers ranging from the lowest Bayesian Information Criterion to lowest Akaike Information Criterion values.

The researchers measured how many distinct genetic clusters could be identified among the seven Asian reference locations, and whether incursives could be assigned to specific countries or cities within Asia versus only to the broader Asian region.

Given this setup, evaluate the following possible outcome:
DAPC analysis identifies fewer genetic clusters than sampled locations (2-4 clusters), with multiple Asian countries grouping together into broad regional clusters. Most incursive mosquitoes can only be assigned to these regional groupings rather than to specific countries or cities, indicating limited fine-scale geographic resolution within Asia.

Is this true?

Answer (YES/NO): NO